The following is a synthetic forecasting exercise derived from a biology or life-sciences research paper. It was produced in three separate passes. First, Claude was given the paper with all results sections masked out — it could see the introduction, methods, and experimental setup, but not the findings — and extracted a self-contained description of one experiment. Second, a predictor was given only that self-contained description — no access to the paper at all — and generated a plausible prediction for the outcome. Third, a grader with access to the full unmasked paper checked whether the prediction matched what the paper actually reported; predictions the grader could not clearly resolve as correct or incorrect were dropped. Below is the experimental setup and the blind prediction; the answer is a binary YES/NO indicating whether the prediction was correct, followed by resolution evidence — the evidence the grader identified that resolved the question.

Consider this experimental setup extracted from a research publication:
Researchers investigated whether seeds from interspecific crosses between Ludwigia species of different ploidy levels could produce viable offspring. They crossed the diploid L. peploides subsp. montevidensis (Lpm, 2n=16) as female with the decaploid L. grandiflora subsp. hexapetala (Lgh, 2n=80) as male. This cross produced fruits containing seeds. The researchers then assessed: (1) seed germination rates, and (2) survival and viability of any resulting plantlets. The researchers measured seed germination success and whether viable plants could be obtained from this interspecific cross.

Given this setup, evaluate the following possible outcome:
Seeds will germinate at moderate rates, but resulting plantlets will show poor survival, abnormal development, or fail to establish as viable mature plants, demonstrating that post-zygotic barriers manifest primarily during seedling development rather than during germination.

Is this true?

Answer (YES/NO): NO